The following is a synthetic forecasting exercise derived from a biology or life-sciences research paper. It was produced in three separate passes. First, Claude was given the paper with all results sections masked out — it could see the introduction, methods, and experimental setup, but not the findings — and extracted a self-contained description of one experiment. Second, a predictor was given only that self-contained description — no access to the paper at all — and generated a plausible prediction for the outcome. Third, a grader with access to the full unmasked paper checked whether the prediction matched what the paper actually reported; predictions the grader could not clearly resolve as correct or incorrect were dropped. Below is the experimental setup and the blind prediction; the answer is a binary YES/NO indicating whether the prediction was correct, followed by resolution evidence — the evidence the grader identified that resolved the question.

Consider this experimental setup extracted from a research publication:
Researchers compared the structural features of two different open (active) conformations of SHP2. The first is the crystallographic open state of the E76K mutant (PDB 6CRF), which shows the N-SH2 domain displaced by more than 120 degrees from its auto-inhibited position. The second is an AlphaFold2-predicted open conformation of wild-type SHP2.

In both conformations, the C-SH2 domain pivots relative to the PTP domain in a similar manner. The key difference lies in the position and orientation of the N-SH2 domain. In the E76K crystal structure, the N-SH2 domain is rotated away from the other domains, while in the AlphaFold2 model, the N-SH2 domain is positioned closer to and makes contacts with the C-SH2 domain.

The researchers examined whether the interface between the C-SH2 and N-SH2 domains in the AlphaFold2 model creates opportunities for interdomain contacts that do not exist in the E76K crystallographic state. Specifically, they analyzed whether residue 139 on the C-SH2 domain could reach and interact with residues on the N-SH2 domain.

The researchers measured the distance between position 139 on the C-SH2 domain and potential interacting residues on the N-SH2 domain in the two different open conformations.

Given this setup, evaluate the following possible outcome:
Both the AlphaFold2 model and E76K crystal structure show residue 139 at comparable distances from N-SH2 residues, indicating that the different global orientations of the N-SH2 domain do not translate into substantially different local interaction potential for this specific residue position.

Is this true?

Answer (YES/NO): NO